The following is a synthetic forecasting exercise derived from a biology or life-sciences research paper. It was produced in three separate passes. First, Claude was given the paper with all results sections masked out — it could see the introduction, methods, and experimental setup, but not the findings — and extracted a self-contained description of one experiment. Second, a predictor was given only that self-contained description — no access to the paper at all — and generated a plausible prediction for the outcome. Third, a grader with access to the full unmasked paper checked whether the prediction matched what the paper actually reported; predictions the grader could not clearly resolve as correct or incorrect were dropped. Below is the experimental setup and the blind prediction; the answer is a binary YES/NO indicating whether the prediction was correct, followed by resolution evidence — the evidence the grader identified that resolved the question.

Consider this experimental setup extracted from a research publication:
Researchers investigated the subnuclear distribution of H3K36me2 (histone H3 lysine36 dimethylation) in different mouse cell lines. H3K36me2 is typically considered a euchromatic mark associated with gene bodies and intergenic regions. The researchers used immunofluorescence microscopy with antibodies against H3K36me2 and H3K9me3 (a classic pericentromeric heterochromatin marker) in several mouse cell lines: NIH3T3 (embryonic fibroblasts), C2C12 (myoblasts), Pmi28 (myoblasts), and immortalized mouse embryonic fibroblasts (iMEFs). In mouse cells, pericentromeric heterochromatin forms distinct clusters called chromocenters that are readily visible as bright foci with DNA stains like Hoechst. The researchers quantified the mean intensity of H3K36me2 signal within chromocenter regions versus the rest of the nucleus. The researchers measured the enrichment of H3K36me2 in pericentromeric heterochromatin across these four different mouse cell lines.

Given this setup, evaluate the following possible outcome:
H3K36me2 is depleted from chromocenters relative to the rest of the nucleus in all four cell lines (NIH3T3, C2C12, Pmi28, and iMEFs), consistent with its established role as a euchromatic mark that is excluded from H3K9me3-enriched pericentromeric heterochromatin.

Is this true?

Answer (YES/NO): NO